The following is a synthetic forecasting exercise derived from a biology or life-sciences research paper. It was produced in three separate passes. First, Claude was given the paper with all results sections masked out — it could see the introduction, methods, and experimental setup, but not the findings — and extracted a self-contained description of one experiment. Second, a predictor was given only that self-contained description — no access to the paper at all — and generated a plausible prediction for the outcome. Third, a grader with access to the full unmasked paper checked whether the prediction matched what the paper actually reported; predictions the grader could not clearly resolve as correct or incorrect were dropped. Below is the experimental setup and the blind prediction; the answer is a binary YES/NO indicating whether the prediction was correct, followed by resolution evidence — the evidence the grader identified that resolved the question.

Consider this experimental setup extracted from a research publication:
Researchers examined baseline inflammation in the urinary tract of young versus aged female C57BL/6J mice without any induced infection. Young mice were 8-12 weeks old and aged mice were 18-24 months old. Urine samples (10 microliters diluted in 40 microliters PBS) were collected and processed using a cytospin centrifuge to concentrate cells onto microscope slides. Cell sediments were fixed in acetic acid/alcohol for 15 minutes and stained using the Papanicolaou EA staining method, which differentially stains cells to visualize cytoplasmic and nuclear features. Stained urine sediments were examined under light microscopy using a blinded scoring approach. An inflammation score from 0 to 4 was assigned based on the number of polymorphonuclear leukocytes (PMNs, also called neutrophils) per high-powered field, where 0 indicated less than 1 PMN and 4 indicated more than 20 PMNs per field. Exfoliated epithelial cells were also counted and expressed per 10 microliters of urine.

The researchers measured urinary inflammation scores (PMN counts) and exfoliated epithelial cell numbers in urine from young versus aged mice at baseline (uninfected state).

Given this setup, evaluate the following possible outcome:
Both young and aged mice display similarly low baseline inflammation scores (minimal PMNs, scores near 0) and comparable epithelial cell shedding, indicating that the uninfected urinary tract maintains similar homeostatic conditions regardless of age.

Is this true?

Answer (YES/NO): NO